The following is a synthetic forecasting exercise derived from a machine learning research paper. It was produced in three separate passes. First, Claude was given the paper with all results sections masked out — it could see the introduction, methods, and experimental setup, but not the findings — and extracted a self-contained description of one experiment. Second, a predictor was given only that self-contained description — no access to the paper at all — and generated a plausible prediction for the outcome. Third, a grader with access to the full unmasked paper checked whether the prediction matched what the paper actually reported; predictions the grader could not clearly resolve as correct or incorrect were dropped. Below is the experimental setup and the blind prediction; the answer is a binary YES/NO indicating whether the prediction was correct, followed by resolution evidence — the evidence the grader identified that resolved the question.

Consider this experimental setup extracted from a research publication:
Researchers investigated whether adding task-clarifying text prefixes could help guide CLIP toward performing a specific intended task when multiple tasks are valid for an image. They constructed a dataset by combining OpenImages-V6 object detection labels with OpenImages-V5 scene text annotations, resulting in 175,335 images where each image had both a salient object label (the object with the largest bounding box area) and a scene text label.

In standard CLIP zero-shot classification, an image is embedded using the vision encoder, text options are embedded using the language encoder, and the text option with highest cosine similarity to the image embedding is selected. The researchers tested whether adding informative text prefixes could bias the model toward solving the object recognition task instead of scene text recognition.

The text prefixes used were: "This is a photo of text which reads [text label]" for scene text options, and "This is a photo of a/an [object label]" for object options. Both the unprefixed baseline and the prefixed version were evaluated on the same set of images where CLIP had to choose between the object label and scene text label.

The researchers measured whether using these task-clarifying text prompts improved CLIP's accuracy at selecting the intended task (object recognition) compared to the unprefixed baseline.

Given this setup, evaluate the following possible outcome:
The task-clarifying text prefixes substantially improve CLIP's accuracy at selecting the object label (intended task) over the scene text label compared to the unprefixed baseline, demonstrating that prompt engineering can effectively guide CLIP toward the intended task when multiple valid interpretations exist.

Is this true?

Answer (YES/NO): NO